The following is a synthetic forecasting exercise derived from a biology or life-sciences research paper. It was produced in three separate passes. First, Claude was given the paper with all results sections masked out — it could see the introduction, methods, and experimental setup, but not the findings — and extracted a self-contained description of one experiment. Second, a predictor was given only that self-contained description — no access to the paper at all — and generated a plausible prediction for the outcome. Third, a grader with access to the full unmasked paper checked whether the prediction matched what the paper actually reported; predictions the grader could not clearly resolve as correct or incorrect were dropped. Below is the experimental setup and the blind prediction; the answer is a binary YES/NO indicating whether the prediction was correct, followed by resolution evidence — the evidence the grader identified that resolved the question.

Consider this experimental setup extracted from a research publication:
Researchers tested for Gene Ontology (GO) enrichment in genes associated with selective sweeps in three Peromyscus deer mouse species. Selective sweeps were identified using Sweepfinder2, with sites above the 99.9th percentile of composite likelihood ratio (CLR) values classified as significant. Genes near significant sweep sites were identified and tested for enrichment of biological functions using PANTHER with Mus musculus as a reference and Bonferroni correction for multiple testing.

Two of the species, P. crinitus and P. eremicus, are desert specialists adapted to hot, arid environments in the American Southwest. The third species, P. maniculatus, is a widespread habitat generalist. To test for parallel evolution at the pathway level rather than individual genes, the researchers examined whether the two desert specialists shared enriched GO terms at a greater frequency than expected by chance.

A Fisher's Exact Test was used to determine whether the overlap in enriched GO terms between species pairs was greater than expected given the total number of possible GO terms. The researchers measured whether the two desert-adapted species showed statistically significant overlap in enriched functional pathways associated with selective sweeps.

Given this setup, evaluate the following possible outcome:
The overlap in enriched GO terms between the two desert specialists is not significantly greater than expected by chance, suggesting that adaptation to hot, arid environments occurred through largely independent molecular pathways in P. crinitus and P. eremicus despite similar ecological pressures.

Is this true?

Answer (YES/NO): NO